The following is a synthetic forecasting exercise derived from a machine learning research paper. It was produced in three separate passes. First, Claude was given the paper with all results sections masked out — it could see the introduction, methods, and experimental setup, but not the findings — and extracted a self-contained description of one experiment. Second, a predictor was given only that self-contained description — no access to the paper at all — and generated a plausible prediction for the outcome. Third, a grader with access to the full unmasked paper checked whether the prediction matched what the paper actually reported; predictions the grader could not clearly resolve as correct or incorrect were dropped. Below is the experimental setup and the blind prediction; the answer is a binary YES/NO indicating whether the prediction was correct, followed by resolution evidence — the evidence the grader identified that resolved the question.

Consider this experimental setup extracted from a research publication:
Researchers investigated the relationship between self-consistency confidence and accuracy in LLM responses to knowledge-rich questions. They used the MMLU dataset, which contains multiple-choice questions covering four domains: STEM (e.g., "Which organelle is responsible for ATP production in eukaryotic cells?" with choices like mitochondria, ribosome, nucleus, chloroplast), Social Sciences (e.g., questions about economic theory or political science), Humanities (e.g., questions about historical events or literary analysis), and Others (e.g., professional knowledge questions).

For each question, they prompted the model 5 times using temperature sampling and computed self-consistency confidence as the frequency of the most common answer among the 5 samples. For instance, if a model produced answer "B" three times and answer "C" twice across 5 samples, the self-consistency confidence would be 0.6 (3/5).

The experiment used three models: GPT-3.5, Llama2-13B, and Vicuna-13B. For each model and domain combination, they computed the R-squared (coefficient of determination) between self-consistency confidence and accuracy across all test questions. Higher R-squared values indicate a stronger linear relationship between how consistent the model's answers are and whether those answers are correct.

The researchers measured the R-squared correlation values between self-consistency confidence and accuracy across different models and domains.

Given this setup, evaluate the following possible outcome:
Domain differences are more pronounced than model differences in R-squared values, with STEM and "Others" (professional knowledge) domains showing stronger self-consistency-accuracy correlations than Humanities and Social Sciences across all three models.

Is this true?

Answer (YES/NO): NO